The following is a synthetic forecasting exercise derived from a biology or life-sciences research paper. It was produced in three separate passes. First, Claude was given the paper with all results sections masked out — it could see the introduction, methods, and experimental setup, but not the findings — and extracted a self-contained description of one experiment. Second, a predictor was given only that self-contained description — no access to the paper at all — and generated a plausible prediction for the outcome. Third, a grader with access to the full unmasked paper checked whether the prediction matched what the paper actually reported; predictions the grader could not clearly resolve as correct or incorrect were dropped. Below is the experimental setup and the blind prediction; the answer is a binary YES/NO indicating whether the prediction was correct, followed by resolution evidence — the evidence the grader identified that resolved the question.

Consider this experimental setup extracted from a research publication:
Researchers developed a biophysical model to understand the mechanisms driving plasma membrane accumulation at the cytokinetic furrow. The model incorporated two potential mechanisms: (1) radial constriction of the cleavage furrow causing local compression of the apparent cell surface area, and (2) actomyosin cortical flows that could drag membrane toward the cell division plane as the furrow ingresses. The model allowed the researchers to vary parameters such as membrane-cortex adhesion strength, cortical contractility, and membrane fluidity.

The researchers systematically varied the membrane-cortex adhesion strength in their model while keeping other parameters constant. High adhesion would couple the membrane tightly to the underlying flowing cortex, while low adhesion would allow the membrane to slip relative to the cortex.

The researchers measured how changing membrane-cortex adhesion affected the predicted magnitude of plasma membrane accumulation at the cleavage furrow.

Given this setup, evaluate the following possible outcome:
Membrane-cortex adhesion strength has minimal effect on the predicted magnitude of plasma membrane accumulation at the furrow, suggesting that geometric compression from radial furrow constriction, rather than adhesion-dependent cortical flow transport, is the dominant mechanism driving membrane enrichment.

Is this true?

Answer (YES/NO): NO